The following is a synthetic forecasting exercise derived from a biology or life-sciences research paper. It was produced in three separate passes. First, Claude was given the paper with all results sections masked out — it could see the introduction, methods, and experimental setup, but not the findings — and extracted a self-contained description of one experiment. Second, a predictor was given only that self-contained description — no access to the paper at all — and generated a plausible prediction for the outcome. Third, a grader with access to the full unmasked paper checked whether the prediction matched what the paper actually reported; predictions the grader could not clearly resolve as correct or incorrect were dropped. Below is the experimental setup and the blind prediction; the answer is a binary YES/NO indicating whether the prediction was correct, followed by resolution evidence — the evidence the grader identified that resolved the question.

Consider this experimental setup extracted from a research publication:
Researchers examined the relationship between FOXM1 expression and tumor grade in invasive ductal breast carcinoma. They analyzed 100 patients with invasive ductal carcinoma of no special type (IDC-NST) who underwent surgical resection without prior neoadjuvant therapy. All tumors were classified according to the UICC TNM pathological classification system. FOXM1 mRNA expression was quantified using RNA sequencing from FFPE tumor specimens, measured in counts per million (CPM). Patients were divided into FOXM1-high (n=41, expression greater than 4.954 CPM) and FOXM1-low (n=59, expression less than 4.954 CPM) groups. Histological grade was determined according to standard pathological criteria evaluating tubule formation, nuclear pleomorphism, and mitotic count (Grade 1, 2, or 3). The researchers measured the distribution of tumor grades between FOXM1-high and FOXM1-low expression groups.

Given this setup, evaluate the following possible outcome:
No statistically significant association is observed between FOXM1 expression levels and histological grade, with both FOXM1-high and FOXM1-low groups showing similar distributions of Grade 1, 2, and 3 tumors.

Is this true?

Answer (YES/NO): NO